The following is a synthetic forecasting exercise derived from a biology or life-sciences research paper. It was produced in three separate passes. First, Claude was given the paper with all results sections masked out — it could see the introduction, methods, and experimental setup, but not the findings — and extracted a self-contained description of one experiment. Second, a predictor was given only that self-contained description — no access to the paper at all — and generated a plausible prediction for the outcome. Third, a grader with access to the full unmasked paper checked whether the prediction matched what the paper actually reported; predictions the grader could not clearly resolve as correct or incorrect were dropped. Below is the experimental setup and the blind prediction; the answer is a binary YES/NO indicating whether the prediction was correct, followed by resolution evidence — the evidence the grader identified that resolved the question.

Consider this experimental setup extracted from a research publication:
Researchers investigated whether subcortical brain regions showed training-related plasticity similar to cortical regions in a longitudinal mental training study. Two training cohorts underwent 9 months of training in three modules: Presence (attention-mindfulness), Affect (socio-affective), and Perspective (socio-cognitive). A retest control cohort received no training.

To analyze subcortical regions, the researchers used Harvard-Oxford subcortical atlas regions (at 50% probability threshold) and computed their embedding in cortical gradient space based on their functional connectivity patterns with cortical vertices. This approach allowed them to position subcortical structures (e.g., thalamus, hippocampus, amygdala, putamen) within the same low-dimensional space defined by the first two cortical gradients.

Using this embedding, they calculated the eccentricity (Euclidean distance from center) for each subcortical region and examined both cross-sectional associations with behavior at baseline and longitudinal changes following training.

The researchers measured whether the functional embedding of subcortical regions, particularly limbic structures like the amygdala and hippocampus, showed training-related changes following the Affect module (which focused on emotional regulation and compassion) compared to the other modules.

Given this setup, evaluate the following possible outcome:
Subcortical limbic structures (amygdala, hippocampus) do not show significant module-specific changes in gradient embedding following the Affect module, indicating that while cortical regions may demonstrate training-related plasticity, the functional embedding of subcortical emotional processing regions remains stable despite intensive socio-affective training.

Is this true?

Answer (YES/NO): NO